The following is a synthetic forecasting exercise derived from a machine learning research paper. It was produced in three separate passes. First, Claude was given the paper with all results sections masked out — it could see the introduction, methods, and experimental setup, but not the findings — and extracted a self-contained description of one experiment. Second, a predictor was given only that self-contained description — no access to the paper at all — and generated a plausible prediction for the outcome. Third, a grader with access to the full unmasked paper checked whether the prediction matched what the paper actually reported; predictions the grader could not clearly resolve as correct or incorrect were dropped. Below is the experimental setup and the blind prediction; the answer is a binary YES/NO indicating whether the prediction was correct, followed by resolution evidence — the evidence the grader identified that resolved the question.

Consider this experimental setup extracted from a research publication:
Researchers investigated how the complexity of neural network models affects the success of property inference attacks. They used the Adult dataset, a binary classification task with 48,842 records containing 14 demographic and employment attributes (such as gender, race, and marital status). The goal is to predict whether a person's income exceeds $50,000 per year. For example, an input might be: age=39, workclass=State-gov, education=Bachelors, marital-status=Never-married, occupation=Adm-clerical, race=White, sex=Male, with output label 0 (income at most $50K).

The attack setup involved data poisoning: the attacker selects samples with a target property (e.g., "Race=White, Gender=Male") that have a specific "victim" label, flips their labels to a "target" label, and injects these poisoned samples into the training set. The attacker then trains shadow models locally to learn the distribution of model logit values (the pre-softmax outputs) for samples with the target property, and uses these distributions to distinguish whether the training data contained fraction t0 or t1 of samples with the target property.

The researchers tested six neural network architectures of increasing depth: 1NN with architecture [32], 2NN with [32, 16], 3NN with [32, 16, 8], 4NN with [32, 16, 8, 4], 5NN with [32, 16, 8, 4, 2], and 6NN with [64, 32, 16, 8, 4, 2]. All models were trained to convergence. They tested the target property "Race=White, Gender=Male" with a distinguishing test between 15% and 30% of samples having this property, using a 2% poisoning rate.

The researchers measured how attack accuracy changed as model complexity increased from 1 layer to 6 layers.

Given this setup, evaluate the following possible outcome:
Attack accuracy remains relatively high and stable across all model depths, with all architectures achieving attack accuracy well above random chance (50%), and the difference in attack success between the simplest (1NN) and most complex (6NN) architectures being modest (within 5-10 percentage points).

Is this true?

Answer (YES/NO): NO